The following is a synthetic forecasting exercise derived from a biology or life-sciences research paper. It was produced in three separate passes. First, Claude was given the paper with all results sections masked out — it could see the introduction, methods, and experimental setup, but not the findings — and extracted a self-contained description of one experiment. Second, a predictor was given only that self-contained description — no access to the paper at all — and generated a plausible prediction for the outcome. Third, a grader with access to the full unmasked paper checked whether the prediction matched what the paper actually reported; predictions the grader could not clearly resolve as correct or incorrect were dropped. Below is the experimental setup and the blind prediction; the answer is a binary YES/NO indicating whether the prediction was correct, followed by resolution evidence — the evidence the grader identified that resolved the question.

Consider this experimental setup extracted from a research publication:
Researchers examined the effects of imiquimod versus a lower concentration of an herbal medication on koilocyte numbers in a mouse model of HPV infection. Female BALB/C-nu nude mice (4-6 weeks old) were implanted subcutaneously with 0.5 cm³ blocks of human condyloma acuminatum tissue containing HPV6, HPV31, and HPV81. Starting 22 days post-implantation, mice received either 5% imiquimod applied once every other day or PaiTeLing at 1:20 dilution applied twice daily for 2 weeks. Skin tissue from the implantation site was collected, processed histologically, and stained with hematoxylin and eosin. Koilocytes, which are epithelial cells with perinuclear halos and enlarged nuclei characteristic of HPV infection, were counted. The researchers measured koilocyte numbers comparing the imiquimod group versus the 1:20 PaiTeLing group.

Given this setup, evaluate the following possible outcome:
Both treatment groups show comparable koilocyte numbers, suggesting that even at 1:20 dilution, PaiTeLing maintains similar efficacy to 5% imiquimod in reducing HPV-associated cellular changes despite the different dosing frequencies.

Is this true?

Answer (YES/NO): NO